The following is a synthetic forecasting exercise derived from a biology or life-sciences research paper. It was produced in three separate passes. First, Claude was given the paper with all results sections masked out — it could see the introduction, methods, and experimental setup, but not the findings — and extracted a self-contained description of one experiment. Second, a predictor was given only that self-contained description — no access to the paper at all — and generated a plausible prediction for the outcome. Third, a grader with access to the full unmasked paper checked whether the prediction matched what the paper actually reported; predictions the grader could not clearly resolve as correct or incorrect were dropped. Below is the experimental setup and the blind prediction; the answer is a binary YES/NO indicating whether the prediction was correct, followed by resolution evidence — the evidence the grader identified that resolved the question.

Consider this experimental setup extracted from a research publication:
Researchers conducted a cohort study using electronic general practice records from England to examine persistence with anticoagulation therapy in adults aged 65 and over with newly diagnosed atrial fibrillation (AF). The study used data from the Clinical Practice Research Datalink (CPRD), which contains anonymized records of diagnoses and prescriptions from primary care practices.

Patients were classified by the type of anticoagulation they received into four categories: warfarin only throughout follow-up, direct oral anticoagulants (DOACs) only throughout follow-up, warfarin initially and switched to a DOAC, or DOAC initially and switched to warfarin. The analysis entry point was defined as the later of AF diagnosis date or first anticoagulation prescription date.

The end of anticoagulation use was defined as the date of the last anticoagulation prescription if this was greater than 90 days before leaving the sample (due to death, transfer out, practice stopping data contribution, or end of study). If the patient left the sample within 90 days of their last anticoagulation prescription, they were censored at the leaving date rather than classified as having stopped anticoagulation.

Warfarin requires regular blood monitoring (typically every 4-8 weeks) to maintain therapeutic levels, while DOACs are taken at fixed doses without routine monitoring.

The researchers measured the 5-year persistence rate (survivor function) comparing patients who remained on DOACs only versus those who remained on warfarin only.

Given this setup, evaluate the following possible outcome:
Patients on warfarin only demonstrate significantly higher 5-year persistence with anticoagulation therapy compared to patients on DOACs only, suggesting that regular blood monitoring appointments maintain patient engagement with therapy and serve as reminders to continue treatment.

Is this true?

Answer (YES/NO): NO